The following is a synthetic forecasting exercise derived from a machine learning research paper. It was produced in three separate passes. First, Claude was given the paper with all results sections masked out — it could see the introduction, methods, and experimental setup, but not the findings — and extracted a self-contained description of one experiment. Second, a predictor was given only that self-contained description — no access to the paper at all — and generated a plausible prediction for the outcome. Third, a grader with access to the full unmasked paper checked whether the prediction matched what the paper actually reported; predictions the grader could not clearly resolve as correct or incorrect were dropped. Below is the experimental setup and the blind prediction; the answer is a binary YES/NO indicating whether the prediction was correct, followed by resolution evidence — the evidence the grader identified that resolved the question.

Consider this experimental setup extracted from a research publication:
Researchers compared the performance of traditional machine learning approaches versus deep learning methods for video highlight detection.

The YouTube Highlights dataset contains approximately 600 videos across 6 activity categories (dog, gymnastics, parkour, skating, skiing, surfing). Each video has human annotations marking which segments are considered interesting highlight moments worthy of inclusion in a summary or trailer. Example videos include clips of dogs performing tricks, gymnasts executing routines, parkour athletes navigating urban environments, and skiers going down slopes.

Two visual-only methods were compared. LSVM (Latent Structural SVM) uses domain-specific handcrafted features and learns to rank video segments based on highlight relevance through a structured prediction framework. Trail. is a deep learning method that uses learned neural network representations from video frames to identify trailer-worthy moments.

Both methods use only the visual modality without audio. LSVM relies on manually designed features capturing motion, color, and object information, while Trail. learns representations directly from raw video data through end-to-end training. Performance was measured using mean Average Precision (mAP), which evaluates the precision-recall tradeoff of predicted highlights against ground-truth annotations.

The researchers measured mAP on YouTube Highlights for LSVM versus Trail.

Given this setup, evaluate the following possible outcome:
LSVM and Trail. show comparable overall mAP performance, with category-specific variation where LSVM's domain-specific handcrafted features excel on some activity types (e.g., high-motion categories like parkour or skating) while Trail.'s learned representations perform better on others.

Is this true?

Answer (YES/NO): NO